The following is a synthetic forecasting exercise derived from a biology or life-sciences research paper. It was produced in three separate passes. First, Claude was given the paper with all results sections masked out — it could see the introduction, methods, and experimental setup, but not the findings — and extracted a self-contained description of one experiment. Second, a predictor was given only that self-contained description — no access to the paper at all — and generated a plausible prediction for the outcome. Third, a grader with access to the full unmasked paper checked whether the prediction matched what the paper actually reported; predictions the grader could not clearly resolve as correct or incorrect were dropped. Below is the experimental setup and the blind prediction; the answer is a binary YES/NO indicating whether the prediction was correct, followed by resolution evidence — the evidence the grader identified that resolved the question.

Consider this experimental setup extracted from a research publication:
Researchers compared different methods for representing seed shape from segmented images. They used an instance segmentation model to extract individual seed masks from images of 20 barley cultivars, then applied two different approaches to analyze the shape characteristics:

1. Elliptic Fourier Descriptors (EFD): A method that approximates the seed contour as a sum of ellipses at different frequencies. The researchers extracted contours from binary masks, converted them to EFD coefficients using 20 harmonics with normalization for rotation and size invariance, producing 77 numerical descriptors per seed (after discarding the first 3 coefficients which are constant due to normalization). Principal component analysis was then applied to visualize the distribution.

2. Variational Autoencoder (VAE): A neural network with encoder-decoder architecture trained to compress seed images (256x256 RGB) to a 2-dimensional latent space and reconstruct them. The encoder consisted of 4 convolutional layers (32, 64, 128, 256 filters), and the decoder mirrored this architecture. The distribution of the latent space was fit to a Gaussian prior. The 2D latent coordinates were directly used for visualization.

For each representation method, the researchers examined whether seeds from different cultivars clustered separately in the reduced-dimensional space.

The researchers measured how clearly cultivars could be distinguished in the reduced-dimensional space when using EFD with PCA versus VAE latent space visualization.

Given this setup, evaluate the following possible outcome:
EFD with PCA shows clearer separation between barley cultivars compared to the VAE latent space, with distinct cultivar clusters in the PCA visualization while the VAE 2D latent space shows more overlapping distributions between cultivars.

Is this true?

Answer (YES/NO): NO